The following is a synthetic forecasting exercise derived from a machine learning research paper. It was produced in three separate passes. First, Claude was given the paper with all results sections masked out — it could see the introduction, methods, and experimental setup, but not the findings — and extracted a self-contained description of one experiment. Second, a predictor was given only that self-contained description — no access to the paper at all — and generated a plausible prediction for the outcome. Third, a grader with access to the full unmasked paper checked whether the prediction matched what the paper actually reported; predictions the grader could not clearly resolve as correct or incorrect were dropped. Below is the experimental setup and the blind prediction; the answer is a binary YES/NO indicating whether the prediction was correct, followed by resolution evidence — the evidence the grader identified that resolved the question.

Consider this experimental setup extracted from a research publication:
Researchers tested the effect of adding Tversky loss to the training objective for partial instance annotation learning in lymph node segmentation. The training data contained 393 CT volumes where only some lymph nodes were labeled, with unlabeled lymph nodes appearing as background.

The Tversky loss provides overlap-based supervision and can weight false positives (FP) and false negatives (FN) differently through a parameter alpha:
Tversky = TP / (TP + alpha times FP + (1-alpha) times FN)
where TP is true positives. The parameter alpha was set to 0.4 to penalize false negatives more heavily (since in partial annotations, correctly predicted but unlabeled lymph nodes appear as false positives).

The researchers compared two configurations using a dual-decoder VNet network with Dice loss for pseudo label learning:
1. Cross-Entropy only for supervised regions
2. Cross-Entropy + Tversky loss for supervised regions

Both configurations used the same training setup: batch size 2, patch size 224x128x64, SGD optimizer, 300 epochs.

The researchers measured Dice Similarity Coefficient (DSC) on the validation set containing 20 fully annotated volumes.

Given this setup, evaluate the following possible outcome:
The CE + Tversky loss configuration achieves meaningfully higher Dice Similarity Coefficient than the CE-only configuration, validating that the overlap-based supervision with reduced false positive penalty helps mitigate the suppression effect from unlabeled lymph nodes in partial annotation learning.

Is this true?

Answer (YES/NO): YES